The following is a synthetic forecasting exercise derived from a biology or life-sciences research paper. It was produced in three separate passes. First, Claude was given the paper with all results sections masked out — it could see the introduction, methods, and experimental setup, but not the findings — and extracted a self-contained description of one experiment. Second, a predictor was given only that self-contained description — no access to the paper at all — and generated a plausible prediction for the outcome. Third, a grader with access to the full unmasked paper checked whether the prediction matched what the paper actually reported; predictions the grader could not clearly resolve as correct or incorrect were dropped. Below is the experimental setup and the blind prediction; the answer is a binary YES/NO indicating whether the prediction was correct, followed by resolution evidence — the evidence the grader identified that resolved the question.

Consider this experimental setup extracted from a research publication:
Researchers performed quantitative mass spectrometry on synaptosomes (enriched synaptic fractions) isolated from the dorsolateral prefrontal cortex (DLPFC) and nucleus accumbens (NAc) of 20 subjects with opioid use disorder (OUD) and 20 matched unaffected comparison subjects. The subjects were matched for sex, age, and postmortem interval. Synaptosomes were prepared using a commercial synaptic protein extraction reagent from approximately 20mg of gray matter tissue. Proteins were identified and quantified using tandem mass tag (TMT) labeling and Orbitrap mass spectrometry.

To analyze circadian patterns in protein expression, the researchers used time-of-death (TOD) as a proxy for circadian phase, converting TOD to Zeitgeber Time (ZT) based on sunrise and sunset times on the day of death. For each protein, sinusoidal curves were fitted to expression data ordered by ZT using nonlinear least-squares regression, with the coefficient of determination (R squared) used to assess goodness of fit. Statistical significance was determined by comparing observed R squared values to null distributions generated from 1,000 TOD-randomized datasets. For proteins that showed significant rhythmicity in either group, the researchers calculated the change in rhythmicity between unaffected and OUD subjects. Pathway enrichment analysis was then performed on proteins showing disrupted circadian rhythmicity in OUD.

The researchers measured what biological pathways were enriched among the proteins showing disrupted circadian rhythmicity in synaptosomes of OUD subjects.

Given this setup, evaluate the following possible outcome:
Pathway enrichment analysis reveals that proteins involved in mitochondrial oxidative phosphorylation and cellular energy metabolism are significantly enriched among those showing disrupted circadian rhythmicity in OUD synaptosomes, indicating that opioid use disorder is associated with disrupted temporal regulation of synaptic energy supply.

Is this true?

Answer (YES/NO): NO